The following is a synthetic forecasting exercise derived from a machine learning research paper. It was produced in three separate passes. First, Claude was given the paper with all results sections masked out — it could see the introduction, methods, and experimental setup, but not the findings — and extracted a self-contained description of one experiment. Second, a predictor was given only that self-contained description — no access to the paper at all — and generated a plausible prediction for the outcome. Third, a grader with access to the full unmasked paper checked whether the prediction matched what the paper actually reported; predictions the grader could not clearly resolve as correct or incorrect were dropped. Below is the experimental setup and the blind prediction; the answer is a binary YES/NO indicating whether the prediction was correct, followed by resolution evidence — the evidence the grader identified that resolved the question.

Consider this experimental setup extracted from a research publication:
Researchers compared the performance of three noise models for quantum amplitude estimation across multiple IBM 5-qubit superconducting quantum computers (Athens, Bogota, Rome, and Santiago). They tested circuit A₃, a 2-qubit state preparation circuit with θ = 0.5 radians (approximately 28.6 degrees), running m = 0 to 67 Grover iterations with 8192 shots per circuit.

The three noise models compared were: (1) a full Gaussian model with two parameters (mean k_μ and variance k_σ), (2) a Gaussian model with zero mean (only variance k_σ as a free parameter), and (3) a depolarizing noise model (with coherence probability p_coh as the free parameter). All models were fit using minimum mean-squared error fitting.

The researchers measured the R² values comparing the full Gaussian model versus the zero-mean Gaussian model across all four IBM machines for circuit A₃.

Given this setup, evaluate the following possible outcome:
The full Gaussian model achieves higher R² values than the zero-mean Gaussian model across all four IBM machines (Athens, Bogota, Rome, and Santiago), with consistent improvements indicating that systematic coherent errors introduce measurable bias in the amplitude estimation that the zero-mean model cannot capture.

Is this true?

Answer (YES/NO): YES